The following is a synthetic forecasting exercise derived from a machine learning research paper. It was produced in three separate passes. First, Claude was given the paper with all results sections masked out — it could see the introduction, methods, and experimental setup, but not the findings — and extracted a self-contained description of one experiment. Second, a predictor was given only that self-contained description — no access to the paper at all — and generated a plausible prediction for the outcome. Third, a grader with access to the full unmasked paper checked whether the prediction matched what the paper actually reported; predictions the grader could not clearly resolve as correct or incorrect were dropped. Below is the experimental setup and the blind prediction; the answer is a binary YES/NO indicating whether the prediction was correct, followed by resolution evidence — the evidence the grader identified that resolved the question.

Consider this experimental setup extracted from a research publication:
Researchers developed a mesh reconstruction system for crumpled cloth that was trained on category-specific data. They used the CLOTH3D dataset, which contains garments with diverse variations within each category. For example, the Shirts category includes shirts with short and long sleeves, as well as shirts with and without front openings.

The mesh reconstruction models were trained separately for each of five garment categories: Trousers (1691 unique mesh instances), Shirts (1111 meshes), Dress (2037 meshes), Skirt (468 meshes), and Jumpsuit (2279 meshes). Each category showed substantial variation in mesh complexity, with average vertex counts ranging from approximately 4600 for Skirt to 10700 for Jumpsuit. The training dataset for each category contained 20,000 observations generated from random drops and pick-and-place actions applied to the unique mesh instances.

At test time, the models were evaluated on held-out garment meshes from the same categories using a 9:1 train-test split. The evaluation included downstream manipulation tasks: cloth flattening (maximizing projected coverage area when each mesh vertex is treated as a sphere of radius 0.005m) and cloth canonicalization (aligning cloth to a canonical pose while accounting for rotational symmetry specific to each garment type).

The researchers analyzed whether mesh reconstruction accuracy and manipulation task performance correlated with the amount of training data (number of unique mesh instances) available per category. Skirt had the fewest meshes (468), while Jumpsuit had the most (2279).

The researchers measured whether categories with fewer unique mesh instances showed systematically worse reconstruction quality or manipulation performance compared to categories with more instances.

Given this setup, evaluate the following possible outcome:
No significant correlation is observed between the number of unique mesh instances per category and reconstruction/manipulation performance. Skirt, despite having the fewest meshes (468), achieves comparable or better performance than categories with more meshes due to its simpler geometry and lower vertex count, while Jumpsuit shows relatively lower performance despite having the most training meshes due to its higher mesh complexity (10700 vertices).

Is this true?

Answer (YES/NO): NO